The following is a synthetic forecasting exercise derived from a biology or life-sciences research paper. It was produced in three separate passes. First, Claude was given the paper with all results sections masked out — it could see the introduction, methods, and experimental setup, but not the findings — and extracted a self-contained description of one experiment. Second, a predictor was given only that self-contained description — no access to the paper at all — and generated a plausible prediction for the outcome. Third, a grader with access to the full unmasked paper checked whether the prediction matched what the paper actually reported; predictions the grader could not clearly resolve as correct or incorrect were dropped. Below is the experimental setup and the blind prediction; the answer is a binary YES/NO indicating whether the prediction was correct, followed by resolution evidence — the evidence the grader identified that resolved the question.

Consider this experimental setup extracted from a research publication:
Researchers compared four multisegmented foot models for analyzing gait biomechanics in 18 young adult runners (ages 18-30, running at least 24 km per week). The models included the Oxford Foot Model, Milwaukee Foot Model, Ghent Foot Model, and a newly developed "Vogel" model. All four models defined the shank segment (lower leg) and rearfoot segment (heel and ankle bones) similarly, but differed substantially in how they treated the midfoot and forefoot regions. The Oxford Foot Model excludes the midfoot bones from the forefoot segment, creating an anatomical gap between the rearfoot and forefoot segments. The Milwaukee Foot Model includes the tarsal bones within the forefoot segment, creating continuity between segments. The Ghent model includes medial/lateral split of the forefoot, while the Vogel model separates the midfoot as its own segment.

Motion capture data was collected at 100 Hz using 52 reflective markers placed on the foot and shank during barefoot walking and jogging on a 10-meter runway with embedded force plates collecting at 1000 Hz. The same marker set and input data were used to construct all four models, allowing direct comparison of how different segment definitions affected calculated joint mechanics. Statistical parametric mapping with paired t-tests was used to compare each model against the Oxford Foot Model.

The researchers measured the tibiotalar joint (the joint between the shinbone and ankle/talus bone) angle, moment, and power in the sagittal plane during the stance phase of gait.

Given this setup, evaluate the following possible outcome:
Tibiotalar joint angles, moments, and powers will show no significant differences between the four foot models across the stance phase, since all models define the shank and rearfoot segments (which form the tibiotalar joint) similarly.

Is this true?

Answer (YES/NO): NO